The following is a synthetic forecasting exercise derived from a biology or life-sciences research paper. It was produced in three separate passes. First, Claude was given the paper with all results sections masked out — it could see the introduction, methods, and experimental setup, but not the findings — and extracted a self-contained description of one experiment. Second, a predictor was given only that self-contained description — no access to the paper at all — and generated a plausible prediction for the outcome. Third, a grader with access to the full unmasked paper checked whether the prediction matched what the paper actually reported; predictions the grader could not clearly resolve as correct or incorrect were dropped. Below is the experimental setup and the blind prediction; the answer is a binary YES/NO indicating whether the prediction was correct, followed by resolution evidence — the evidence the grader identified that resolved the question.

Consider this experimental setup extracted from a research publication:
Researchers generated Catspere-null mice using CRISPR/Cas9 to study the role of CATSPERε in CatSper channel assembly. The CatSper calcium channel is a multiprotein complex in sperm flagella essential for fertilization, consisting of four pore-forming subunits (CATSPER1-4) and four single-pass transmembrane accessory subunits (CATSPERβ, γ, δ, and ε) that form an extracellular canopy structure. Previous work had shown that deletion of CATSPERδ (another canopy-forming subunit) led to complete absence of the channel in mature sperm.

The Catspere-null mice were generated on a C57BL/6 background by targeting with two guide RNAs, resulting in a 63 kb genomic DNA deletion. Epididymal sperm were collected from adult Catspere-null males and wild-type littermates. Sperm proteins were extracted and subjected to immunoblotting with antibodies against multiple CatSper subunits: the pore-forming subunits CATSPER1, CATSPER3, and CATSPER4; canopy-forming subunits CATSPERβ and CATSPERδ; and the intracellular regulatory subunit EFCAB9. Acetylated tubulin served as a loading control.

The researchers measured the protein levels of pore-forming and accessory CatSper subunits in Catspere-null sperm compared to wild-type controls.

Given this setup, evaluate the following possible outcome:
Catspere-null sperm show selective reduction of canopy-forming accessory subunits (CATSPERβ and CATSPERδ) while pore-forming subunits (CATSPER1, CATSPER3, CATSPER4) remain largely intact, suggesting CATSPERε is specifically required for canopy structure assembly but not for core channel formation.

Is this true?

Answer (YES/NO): NO